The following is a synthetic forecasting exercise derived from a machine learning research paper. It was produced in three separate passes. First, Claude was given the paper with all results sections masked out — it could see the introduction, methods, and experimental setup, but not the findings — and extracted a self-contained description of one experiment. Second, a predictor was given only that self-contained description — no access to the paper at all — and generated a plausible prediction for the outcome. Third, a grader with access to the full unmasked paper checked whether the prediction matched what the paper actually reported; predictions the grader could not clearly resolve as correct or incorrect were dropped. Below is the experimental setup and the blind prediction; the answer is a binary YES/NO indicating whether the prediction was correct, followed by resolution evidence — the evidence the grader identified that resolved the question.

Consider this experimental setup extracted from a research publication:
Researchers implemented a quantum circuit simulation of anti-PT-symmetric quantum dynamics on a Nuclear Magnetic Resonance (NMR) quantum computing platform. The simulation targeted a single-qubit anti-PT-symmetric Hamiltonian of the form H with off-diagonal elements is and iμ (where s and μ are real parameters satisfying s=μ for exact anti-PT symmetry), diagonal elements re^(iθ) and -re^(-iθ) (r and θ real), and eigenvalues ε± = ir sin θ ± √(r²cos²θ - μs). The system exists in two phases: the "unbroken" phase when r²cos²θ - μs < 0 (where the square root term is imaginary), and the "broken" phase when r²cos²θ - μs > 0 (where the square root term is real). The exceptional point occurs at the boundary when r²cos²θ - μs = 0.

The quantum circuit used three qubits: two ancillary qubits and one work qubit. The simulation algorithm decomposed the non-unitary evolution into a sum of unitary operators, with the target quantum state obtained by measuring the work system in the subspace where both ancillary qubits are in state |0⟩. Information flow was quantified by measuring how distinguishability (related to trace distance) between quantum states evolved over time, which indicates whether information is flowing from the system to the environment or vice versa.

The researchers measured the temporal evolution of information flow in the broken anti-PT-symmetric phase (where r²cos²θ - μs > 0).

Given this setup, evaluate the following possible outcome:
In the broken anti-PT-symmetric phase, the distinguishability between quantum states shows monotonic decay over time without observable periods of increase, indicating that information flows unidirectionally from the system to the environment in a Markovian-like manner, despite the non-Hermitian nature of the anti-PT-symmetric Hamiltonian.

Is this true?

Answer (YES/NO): NO